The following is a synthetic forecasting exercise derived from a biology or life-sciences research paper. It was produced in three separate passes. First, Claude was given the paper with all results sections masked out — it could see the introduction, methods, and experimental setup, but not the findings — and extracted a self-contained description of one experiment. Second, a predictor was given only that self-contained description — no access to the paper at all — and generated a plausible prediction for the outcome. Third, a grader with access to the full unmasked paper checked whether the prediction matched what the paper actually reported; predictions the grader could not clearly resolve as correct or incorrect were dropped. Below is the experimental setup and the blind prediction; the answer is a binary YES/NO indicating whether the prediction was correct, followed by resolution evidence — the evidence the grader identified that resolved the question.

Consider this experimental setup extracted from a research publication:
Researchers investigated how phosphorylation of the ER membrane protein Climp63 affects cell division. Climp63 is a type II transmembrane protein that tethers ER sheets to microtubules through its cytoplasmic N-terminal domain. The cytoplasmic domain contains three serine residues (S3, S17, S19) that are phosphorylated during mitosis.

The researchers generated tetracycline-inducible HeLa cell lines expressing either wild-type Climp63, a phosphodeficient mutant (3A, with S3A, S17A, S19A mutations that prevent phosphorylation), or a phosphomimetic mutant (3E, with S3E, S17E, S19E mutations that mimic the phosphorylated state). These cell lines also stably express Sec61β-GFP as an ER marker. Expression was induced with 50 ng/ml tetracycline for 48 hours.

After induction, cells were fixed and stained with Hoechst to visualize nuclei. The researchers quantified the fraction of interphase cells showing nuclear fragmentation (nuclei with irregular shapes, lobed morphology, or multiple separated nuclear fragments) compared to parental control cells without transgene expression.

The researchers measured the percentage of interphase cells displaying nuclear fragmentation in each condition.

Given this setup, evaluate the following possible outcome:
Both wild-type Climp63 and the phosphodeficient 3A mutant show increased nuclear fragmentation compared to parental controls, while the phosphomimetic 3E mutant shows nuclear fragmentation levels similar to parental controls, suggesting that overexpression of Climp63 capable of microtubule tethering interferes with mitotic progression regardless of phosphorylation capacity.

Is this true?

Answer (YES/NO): NO